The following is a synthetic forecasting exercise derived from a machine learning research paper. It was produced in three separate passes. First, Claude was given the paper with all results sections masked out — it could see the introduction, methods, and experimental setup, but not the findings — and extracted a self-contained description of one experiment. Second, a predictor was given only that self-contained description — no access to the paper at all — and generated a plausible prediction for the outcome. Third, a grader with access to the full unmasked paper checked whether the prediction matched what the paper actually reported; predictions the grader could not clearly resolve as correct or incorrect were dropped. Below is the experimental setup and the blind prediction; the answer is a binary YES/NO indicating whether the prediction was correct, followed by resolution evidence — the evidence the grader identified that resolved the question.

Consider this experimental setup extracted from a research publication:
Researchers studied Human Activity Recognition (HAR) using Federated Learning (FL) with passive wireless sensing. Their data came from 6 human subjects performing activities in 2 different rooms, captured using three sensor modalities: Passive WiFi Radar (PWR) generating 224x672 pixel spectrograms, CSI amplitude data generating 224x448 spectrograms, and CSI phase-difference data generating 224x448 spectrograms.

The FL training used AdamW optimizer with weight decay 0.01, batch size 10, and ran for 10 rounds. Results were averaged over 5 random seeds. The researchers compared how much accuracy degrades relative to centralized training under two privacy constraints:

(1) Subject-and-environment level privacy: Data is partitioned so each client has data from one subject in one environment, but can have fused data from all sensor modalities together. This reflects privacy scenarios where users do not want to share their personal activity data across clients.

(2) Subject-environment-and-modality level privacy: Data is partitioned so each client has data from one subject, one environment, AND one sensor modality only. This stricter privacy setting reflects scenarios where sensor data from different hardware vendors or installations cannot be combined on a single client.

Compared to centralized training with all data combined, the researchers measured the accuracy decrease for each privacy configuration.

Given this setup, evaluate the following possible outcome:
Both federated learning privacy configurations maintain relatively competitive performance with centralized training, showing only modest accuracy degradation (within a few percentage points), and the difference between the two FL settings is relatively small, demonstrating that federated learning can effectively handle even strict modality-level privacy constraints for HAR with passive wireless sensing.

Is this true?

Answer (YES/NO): NO